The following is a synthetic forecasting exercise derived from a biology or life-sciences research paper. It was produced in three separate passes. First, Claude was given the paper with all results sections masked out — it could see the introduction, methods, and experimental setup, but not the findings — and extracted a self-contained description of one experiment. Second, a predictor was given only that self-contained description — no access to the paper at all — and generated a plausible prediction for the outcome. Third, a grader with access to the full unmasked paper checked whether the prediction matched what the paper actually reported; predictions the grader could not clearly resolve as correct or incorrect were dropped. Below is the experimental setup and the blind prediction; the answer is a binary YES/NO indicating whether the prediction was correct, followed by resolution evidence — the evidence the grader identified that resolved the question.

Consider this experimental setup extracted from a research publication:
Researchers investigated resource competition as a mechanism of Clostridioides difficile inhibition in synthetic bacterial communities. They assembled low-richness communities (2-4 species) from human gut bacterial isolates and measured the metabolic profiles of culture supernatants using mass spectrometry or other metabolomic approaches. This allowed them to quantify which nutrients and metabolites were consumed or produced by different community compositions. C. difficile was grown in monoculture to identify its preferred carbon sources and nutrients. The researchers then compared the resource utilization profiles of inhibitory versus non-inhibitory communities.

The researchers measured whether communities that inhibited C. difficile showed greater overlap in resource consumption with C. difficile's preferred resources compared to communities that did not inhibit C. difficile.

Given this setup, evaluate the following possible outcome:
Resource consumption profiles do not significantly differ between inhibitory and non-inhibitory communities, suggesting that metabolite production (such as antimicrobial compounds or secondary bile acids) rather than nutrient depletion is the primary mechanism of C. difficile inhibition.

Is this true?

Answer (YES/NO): NO